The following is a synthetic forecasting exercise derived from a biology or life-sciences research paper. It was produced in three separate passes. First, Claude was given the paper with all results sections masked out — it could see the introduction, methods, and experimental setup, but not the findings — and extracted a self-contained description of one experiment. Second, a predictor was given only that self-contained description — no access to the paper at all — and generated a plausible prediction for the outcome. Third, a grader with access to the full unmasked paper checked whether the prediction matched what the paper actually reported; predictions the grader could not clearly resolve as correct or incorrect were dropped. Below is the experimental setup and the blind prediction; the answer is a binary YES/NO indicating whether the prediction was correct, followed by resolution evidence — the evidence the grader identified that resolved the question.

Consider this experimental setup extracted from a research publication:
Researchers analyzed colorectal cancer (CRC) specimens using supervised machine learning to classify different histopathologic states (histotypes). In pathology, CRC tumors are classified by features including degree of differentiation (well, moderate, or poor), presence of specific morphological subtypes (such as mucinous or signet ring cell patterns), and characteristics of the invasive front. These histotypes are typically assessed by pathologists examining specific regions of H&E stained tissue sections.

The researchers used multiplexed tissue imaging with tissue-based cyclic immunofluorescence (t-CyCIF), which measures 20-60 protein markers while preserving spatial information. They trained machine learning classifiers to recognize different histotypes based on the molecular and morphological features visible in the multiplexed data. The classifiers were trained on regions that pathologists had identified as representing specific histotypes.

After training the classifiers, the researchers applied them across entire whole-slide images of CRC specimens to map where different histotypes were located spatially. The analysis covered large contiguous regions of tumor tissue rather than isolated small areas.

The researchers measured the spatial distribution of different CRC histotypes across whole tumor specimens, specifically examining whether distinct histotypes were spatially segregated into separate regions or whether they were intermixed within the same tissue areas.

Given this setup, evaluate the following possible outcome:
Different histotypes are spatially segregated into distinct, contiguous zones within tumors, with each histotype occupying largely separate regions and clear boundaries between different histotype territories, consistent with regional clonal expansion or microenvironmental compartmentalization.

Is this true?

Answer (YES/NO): NO